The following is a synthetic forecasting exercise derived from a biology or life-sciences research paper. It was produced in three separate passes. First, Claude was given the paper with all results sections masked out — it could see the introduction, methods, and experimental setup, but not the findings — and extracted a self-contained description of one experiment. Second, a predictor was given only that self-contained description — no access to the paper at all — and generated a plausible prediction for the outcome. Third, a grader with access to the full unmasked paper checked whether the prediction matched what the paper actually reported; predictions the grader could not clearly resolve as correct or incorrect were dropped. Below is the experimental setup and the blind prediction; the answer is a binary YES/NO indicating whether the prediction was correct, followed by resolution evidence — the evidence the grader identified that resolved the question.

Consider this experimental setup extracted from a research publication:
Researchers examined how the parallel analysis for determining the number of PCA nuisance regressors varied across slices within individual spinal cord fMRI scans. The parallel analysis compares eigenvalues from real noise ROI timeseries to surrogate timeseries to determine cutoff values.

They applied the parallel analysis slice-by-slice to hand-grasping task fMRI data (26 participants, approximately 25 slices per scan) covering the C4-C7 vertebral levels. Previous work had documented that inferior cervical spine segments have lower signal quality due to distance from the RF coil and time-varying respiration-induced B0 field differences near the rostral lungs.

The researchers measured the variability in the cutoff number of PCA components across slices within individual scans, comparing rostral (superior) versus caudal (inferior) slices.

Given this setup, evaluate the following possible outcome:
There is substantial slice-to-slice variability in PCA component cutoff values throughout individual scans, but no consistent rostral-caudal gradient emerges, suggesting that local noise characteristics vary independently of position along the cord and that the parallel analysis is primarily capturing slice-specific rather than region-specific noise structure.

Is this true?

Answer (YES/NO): NO